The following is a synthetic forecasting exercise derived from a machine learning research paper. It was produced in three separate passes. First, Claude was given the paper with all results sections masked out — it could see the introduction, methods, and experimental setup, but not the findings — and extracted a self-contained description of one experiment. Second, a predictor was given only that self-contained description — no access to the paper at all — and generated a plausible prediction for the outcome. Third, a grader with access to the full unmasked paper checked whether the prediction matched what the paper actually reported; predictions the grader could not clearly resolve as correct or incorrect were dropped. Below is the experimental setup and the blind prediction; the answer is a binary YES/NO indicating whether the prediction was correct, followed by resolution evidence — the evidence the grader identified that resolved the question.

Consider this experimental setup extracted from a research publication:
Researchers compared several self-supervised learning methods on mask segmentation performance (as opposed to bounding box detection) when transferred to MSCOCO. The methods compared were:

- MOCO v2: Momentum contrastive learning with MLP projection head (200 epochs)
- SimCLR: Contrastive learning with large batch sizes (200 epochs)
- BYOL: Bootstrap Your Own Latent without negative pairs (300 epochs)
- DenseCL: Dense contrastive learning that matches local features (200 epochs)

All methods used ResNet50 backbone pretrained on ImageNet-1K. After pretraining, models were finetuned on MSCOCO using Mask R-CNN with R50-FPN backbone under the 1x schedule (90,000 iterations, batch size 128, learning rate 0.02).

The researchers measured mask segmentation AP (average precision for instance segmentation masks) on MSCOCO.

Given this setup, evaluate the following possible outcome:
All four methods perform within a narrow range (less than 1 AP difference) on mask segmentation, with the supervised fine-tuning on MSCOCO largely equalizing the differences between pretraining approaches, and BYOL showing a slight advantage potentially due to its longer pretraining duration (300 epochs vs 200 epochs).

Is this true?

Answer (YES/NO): NO